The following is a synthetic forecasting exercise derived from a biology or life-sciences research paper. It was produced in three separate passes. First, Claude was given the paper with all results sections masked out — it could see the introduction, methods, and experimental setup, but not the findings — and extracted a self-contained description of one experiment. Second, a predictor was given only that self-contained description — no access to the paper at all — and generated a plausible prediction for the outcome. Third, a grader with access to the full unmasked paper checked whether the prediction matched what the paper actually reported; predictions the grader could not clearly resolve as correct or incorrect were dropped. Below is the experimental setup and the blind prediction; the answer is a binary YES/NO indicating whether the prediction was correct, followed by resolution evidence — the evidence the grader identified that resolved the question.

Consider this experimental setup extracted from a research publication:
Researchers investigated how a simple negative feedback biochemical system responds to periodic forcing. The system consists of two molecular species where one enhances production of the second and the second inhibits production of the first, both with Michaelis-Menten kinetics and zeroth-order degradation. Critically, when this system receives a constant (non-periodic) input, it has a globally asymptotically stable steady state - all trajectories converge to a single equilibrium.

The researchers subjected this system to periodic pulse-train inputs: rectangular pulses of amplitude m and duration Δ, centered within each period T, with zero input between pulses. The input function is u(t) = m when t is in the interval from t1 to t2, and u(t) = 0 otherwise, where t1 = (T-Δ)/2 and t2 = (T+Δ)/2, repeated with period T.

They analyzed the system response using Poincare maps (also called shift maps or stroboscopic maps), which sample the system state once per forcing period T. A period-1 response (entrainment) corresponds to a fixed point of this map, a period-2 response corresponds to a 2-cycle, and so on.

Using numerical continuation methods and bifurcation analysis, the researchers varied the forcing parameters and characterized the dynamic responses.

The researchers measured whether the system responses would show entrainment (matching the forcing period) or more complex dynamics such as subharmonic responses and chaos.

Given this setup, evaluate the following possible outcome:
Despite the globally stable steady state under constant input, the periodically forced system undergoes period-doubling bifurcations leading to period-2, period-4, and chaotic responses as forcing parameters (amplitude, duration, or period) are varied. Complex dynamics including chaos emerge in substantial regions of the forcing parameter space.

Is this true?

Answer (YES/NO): YES